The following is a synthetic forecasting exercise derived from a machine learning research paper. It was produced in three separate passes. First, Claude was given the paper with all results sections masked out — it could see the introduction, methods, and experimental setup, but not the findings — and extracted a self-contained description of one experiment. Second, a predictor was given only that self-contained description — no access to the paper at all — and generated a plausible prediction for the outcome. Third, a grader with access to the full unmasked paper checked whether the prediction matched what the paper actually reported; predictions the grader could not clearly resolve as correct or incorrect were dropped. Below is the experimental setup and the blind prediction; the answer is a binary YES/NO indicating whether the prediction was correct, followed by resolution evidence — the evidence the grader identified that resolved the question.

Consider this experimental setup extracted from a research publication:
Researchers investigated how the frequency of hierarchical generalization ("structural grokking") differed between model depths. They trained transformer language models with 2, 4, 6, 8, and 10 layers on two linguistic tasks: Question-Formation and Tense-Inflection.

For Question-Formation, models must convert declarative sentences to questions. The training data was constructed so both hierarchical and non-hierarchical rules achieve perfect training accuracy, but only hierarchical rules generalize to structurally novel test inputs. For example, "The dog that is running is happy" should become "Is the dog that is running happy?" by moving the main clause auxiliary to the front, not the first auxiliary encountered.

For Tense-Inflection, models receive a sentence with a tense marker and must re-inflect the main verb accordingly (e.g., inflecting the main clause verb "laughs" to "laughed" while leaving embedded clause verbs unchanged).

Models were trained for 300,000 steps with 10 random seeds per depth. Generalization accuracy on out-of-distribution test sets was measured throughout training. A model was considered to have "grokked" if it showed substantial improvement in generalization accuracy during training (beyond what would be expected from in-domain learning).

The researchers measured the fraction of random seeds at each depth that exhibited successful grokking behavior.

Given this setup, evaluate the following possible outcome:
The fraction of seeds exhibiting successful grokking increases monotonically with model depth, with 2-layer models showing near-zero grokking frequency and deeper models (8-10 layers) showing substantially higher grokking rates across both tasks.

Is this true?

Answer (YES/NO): NO